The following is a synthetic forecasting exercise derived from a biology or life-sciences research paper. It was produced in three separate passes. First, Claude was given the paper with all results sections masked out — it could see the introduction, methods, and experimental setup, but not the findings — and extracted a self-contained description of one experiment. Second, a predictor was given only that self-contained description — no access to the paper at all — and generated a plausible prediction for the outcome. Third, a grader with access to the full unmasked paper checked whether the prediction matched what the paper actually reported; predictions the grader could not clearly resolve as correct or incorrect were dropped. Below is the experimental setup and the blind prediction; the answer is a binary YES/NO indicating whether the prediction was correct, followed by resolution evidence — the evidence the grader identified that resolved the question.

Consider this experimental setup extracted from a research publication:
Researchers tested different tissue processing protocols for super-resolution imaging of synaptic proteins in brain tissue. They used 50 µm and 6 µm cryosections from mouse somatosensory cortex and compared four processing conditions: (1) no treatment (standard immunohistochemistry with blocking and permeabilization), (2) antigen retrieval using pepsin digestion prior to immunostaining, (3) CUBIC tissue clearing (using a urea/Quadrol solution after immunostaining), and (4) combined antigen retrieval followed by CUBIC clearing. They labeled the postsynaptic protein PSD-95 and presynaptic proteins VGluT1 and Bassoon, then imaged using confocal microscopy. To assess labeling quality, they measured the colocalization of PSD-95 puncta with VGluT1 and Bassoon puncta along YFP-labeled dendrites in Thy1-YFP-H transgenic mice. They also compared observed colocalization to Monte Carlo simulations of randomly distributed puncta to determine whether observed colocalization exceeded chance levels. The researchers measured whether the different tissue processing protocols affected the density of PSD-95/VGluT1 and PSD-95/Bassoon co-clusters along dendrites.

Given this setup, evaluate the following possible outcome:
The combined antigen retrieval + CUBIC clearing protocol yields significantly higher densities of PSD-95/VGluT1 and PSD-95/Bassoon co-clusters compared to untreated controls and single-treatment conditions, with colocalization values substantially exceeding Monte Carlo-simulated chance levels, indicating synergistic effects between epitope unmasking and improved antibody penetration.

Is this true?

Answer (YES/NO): NO